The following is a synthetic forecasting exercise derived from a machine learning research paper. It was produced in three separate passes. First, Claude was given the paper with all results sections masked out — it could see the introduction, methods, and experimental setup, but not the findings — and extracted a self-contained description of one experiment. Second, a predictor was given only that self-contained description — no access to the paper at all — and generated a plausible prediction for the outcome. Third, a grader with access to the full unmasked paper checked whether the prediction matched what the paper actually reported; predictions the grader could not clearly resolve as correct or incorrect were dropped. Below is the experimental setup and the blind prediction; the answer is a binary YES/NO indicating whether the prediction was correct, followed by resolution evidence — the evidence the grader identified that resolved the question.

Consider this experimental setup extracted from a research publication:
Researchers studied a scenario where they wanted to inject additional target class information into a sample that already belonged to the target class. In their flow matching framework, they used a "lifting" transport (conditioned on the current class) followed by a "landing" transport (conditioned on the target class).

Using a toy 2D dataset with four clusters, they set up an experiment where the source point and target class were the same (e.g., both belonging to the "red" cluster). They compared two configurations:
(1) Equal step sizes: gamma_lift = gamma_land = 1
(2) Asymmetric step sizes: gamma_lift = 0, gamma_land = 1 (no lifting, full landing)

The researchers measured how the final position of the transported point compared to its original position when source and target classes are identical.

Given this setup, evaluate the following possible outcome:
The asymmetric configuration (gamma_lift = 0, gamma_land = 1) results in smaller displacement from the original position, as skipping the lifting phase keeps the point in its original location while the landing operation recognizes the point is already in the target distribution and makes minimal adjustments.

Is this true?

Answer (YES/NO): NO